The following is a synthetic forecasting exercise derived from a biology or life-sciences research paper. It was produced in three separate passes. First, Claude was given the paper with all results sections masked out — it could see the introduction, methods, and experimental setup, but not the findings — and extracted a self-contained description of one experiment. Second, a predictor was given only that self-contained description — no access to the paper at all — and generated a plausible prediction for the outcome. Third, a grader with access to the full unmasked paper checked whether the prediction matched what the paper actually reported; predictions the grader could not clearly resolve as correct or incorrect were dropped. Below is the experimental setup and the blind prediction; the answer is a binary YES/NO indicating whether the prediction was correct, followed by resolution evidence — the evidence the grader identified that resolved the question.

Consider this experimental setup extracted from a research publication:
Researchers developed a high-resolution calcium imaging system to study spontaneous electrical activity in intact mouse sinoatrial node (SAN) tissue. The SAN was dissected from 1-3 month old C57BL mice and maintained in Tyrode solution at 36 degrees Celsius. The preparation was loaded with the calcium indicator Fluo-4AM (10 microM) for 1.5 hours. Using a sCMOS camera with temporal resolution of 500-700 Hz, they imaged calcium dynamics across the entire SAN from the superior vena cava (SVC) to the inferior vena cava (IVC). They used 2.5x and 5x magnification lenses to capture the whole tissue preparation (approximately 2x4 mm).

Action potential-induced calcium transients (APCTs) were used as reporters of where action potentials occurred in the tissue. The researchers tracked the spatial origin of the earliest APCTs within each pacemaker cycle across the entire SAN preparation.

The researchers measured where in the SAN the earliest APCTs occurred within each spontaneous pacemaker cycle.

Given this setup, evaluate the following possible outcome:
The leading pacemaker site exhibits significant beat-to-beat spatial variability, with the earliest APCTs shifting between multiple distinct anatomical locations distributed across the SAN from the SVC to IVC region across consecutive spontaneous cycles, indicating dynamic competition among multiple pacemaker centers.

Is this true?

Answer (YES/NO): NO